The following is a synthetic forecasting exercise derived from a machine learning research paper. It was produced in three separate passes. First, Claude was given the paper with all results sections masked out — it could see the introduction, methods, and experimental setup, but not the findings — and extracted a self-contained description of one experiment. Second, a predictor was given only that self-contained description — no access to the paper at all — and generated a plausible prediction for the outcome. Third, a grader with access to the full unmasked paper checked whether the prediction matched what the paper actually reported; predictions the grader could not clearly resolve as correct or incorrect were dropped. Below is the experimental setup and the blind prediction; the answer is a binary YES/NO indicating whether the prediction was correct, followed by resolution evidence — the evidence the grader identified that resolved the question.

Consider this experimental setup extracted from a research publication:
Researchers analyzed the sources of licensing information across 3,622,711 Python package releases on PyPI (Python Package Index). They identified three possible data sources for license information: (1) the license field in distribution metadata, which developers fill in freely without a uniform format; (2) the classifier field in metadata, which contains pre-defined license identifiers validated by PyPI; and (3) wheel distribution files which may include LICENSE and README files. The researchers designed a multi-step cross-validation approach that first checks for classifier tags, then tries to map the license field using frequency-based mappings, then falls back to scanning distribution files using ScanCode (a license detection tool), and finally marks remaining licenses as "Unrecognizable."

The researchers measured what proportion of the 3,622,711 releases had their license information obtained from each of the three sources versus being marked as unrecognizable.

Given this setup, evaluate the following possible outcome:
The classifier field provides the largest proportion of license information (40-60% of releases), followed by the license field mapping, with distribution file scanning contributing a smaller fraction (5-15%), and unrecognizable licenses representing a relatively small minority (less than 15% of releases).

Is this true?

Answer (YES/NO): NO